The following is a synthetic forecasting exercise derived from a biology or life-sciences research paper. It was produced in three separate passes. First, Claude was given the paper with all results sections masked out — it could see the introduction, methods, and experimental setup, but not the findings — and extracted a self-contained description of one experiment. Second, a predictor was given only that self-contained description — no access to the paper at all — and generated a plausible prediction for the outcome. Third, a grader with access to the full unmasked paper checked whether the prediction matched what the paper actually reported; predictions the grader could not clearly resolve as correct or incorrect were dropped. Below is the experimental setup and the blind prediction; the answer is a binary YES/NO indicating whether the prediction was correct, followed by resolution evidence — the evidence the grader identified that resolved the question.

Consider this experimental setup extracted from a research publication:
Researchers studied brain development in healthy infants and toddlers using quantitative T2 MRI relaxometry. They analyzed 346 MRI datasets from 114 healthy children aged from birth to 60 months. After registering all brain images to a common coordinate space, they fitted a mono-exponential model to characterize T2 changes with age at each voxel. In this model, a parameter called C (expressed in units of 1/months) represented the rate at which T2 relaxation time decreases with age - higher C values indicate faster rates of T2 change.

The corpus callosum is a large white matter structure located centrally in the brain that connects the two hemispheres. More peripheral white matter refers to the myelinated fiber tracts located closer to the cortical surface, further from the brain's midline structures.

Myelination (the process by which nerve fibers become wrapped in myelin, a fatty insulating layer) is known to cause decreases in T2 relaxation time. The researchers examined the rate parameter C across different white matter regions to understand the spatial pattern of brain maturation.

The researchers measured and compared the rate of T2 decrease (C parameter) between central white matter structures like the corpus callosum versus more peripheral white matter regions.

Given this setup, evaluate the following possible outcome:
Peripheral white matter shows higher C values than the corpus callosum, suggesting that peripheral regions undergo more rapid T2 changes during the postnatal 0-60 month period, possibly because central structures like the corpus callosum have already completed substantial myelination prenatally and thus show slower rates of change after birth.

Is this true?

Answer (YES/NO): YES